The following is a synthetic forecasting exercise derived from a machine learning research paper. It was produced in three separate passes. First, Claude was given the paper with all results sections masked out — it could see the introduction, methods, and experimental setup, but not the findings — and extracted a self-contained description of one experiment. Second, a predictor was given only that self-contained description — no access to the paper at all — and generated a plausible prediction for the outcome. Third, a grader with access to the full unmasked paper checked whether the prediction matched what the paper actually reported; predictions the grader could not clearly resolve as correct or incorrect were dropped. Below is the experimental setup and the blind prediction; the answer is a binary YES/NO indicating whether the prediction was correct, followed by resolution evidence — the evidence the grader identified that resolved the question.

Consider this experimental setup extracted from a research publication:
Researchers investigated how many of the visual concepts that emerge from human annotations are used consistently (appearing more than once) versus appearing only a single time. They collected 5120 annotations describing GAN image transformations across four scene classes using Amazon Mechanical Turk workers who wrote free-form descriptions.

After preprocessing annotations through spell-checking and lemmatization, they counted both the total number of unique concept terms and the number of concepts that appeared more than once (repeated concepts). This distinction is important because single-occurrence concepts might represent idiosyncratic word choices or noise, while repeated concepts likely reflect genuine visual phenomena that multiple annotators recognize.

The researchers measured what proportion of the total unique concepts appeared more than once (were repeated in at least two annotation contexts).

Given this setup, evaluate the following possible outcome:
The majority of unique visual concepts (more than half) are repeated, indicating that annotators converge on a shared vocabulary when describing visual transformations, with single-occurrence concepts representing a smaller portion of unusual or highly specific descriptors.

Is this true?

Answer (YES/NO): NO